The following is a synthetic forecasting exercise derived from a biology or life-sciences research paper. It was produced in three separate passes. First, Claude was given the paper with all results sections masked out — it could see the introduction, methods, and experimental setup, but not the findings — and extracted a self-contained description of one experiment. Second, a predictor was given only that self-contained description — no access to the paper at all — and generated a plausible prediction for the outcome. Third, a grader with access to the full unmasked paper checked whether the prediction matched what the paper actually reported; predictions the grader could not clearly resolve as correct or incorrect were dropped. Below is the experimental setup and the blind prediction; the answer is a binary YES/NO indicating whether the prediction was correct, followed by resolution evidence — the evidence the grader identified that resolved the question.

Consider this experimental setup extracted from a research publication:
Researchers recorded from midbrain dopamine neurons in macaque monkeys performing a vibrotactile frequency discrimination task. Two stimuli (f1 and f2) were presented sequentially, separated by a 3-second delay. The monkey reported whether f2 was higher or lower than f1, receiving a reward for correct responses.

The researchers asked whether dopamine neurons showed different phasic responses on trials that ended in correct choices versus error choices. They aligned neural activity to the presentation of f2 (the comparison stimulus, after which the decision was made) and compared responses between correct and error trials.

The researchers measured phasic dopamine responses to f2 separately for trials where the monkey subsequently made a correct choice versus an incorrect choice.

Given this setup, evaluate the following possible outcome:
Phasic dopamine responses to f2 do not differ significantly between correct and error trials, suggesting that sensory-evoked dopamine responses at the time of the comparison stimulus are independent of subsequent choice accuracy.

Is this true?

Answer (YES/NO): NO